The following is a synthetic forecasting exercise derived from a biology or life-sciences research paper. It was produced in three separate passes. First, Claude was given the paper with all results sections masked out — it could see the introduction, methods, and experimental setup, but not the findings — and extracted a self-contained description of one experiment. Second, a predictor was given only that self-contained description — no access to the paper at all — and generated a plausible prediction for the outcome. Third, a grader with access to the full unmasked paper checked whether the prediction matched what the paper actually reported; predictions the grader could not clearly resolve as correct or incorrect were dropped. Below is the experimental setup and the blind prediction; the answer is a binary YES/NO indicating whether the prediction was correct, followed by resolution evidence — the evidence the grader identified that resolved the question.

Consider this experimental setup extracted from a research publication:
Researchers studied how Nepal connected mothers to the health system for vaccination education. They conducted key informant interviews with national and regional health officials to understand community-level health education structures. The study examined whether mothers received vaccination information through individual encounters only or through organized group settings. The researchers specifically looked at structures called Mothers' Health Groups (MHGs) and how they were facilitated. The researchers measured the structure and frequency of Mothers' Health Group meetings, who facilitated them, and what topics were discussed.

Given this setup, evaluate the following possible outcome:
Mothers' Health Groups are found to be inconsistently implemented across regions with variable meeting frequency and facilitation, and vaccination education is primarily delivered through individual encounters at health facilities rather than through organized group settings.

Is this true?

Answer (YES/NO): NO